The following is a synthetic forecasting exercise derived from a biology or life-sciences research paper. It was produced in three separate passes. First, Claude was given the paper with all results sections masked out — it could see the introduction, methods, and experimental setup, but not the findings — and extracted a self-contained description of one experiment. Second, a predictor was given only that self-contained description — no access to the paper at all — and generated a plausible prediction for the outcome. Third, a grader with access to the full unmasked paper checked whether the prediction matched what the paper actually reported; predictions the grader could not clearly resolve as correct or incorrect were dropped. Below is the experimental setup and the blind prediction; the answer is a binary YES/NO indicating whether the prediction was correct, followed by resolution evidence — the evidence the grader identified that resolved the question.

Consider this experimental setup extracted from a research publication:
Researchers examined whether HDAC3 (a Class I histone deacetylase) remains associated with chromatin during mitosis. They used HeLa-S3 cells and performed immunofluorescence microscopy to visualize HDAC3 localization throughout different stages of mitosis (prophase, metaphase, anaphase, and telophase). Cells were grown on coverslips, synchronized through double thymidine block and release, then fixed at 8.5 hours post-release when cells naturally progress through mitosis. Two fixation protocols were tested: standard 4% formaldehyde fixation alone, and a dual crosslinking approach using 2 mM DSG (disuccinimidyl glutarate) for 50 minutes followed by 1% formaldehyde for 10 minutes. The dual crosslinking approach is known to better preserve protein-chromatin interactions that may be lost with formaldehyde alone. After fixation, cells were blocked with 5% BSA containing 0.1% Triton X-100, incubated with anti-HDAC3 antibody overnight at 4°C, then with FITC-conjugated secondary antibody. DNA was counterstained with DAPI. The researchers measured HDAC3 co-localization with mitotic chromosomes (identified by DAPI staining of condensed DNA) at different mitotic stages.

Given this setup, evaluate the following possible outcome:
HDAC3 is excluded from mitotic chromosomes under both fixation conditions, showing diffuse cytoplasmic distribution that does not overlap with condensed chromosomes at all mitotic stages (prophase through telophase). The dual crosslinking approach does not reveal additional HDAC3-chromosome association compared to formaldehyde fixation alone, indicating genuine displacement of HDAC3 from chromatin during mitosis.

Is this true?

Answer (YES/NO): NO